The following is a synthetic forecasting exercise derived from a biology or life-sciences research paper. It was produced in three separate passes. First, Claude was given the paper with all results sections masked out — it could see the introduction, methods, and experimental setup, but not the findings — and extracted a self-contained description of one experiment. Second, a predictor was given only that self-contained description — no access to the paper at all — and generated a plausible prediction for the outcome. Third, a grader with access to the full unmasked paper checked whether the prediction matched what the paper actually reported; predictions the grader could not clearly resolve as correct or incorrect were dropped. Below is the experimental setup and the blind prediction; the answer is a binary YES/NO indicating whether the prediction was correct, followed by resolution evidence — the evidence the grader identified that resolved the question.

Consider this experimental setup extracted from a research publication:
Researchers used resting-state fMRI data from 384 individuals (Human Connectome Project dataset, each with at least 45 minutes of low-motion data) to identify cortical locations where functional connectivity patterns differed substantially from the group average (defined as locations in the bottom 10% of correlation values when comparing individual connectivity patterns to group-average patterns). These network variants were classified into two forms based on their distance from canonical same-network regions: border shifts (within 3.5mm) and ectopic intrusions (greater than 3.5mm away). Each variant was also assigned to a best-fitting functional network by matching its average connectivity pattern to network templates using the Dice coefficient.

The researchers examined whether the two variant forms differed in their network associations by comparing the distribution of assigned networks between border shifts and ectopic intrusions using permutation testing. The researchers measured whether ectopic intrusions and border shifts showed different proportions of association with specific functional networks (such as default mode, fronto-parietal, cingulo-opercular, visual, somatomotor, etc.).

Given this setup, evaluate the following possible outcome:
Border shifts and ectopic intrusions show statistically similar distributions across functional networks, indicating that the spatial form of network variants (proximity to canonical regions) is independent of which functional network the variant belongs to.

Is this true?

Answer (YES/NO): NO